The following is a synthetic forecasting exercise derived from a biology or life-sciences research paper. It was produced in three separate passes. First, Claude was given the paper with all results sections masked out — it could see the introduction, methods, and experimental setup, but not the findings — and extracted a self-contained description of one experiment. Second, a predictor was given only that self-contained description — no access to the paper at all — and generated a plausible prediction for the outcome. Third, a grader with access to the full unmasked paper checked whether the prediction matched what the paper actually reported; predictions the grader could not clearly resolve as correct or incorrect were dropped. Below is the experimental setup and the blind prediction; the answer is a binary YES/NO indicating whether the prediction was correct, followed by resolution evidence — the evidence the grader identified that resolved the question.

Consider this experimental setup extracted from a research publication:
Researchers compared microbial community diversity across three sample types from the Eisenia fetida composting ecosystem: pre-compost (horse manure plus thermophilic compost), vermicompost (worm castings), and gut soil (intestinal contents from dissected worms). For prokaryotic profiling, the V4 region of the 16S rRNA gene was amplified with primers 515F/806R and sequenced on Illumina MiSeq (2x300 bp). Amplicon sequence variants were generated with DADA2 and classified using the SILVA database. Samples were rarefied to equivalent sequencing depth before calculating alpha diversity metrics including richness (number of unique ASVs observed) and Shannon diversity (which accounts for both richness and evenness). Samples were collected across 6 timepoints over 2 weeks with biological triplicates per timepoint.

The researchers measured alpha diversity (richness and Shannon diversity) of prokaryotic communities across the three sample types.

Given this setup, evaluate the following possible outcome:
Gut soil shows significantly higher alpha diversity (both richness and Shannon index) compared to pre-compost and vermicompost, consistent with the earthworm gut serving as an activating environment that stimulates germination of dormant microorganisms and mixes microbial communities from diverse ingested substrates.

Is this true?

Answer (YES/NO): NO